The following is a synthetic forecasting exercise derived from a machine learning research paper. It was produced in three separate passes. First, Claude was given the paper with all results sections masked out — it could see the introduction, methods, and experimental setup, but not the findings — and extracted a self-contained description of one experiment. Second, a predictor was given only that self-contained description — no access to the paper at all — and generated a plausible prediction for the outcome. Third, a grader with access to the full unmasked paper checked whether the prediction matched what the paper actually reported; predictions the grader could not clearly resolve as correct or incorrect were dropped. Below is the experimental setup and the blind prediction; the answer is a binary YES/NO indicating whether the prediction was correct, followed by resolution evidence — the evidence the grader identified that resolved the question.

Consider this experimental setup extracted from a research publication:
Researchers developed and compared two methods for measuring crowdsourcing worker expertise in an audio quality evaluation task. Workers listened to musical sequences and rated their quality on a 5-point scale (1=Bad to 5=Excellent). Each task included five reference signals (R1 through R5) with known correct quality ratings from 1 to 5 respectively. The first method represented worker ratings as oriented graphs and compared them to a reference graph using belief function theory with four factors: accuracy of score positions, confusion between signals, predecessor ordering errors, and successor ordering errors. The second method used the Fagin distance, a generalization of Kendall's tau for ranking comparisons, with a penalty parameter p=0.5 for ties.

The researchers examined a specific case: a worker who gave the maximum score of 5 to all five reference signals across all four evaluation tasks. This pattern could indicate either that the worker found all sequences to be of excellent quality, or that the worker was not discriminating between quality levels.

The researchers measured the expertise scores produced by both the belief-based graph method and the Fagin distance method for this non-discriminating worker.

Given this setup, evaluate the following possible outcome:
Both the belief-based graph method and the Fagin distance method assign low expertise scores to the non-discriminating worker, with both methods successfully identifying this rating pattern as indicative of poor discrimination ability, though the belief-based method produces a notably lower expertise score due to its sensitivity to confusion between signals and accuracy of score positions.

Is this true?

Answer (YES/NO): NO